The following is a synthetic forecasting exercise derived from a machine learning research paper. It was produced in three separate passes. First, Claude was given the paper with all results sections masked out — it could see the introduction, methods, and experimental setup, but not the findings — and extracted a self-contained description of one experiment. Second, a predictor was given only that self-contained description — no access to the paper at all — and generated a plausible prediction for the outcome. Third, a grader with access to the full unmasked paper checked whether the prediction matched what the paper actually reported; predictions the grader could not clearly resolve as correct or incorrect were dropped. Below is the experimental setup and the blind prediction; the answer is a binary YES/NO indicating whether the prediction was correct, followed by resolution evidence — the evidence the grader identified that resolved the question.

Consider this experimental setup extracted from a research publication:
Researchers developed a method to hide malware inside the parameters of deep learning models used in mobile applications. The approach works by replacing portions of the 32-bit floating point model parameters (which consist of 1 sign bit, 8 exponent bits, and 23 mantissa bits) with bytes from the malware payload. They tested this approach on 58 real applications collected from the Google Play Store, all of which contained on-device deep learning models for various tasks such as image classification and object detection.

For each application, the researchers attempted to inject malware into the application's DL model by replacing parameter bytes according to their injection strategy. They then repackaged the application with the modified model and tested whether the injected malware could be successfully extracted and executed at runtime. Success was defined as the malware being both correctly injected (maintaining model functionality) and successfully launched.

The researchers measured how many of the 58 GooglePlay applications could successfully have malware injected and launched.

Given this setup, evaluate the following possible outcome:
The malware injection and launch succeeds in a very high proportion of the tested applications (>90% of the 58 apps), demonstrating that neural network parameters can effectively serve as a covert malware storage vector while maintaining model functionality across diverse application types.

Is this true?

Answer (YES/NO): NO